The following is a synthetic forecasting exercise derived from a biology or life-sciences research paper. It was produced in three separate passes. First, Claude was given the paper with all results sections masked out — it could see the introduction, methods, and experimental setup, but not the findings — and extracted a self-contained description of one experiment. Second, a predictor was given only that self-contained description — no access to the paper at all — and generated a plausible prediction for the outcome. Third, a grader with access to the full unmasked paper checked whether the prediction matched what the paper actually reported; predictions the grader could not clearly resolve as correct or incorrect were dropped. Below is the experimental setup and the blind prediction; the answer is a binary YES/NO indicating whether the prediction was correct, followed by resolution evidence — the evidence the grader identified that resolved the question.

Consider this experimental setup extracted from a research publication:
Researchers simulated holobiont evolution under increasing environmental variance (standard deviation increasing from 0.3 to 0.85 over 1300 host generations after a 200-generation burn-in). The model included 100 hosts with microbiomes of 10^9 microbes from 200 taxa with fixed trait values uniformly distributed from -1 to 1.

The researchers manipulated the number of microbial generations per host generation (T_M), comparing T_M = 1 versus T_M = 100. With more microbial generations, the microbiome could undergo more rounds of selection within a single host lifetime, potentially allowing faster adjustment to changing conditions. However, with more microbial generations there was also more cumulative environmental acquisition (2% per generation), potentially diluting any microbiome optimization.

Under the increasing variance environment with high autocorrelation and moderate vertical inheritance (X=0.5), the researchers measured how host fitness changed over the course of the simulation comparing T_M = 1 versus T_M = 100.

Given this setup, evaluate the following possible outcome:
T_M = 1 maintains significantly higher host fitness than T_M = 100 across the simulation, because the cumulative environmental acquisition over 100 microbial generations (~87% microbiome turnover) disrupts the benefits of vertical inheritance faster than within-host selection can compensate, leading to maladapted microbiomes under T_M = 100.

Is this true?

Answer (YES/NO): NO